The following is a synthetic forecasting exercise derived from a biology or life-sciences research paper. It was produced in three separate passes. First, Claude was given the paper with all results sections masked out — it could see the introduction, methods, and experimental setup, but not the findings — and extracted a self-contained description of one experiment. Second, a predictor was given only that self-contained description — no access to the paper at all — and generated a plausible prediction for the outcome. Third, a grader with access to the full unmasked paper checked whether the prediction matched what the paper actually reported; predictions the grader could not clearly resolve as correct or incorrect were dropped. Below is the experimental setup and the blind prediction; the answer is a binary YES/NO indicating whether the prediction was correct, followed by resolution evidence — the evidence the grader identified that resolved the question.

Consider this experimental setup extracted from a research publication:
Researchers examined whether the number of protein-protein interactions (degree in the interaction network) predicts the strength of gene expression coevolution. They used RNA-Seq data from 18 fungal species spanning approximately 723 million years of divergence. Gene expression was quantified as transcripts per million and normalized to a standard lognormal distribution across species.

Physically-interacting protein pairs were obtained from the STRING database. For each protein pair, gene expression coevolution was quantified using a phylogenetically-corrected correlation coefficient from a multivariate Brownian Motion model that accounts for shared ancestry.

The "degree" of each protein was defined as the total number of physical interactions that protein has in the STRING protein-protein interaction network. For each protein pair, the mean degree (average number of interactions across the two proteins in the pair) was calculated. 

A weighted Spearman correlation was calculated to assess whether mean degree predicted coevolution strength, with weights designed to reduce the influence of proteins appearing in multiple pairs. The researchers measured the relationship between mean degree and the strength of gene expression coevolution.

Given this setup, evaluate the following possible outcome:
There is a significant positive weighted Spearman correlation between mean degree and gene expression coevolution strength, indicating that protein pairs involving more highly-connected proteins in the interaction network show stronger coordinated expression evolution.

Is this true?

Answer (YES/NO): YES